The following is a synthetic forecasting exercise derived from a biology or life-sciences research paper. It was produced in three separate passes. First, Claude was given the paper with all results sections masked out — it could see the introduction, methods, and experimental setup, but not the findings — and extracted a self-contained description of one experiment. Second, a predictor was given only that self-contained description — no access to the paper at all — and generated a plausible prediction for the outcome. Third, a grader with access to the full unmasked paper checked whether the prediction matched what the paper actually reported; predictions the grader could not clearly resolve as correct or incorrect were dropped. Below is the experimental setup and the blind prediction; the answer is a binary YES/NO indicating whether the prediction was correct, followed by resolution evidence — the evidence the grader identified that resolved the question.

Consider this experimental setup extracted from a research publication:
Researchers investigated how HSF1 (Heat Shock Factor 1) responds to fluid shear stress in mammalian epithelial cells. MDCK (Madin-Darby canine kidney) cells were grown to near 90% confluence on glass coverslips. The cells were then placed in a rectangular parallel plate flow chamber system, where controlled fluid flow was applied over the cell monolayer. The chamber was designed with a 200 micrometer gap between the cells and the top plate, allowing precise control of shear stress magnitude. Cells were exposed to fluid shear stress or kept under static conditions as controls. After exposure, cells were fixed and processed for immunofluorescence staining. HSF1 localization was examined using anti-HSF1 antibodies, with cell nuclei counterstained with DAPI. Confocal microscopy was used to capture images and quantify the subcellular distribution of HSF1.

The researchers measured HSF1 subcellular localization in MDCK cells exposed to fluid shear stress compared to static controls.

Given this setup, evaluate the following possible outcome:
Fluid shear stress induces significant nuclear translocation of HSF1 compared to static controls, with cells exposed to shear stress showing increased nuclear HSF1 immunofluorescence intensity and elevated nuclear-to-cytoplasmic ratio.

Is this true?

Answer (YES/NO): YES